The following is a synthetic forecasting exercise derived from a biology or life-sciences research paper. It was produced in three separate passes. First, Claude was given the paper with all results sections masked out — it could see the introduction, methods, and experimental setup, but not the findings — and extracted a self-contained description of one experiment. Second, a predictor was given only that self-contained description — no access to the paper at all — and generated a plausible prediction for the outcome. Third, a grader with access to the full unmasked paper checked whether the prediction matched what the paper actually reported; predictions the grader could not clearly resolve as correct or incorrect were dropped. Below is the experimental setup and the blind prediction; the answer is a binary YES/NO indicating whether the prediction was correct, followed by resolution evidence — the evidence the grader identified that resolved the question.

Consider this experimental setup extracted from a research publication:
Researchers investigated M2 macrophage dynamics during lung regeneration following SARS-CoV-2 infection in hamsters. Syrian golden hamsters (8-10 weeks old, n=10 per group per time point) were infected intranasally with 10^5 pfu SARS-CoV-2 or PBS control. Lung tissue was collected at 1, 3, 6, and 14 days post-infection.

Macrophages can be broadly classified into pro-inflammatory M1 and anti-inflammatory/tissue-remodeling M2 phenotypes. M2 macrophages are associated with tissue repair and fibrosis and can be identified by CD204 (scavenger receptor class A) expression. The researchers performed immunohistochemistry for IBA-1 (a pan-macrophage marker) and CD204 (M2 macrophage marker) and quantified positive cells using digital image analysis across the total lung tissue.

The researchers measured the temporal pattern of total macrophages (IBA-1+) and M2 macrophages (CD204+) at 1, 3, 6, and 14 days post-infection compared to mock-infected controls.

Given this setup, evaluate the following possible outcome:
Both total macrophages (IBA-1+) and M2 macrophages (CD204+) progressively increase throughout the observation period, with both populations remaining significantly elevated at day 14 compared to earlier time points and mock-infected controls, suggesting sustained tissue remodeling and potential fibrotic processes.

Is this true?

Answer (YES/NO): NO